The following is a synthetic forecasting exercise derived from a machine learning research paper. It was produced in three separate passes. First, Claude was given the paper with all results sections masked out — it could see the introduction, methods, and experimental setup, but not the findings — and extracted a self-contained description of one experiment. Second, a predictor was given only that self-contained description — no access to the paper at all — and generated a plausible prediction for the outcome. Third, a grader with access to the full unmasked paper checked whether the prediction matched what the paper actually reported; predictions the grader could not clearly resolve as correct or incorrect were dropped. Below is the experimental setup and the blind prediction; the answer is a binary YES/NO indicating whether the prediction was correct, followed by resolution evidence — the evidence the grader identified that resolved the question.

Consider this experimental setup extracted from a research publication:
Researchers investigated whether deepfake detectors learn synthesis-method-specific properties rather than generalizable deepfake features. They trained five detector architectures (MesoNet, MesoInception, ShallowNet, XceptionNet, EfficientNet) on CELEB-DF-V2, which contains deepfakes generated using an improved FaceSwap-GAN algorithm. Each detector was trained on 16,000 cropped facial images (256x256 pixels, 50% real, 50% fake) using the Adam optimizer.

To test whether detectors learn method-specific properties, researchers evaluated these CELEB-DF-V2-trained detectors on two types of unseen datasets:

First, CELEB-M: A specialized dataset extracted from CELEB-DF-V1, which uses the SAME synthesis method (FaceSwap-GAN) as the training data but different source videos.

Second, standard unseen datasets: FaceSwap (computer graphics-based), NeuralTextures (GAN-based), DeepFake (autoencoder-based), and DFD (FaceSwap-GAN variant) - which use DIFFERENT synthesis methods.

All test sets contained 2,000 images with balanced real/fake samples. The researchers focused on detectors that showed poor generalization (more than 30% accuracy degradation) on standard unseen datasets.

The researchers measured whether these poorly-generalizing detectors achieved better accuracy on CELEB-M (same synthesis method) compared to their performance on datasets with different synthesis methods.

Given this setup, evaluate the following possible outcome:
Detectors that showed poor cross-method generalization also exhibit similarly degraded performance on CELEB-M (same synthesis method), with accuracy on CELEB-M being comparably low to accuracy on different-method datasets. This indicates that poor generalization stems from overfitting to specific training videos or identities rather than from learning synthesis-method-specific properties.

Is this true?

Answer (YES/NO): NO